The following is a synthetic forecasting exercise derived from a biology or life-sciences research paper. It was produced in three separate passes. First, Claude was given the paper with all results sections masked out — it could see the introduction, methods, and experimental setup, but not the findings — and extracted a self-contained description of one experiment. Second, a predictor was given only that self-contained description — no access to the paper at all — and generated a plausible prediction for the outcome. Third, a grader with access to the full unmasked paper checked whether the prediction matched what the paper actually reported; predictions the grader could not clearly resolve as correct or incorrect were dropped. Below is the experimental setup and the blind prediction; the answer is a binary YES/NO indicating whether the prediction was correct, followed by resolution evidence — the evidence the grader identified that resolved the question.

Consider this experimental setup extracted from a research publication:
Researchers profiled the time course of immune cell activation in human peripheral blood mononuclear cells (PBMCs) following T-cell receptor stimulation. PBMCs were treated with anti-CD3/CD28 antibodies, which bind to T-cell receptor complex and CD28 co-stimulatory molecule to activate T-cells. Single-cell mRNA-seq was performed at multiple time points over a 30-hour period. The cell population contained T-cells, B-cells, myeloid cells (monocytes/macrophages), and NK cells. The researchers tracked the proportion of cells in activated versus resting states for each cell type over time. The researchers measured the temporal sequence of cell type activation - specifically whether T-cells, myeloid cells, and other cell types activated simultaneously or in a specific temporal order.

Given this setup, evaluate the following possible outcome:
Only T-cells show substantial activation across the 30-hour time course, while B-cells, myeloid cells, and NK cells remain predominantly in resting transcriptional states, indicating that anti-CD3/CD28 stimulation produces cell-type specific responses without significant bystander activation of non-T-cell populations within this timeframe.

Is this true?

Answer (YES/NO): NO